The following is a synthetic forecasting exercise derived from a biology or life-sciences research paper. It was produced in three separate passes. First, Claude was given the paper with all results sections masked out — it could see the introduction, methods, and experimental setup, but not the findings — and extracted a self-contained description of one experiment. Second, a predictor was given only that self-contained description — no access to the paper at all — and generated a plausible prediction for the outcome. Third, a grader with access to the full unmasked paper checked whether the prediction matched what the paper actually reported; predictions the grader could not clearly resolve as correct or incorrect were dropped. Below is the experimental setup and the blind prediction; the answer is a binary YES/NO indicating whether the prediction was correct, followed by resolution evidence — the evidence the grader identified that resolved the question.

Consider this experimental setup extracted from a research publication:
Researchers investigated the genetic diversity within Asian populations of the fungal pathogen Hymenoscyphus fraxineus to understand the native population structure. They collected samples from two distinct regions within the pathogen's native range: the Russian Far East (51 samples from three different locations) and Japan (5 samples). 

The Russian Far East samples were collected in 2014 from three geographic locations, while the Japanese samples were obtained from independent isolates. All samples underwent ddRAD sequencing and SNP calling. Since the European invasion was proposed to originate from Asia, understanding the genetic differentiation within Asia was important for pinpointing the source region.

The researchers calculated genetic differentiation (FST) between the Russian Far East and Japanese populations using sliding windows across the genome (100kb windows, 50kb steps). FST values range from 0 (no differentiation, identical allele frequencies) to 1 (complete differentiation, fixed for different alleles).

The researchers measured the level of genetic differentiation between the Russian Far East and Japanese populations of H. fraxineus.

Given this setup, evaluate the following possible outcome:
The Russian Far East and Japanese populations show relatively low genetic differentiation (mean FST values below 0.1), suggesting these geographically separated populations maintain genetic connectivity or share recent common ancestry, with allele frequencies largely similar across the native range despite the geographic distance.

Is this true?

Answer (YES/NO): NO